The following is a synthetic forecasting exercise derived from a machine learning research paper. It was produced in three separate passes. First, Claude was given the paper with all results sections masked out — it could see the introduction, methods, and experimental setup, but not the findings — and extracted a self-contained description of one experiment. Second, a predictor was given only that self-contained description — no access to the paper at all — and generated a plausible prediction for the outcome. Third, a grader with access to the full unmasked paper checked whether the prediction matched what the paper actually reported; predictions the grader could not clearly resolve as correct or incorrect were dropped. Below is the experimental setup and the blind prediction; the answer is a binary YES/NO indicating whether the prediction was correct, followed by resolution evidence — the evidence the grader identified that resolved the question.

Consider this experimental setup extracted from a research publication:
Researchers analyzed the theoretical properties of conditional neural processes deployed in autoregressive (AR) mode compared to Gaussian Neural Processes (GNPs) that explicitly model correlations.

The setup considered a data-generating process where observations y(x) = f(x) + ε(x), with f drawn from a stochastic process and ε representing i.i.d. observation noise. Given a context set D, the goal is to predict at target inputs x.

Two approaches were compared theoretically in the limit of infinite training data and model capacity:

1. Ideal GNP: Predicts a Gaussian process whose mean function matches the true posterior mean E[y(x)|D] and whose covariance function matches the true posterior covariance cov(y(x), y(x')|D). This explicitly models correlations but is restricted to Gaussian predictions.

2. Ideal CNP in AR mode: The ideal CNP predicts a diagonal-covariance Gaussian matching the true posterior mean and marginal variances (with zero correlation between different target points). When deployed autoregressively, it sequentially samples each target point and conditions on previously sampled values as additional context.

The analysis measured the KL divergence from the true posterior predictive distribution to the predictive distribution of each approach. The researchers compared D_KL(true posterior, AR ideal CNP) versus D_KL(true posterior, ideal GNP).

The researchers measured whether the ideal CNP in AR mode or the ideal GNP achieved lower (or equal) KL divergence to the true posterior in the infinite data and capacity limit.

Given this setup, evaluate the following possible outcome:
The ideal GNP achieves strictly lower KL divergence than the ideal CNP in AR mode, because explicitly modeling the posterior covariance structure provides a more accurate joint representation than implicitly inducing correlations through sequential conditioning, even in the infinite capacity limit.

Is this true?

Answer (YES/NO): NO